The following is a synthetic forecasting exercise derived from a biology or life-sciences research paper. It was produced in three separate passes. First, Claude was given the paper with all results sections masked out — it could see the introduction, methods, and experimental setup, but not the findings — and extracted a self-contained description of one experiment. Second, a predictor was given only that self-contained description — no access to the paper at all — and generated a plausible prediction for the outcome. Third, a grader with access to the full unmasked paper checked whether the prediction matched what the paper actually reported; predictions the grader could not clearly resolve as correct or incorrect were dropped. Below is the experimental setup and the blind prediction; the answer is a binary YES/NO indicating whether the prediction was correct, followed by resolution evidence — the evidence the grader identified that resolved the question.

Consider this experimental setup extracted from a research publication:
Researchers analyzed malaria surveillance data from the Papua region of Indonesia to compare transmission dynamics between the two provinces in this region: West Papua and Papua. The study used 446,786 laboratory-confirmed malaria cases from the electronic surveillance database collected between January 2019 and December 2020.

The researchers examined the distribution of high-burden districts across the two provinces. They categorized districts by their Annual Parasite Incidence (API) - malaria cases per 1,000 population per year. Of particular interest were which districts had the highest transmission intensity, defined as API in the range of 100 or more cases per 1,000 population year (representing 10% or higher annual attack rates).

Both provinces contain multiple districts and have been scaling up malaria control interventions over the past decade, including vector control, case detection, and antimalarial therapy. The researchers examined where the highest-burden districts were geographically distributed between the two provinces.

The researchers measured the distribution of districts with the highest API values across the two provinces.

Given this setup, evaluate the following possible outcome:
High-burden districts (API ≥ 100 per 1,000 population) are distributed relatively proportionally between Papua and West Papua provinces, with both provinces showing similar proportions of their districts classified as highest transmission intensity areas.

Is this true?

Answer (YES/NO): NO